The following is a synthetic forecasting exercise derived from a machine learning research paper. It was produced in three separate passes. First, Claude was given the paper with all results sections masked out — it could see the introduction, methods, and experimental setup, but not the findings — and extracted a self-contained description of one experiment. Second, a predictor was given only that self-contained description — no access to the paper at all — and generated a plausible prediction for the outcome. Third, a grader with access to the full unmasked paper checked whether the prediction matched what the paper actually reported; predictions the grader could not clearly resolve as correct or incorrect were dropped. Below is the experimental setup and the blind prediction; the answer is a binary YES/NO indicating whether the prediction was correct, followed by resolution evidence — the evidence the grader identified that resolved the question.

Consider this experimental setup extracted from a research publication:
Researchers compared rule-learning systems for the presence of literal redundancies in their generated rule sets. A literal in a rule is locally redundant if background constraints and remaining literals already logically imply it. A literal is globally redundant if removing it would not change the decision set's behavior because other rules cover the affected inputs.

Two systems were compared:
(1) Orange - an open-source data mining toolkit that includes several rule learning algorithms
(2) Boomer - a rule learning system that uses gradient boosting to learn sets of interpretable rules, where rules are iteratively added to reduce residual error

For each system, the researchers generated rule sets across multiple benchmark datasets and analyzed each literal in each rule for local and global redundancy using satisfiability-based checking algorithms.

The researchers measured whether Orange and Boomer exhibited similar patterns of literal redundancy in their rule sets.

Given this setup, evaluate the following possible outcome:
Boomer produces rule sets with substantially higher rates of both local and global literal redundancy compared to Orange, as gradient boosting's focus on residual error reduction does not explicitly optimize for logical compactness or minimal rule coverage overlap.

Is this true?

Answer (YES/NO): NO